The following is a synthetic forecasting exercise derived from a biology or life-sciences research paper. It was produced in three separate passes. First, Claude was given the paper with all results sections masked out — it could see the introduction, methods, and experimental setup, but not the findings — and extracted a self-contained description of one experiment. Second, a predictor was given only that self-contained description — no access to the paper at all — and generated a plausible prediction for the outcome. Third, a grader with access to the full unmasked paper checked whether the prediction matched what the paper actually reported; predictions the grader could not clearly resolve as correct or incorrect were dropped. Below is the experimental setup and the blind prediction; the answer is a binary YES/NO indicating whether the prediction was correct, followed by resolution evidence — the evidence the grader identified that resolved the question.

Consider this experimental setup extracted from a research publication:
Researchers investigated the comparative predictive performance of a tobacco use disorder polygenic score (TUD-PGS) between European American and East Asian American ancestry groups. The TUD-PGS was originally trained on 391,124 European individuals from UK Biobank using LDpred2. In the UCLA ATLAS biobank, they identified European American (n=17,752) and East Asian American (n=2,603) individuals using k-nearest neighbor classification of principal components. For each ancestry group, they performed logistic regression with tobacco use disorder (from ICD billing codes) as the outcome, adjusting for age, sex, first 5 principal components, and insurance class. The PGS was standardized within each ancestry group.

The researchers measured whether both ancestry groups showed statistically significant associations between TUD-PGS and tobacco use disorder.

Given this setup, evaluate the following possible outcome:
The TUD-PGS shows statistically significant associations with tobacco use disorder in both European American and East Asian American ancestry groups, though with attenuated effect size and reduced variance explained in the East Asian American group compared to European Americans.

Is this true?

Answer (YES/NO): NO